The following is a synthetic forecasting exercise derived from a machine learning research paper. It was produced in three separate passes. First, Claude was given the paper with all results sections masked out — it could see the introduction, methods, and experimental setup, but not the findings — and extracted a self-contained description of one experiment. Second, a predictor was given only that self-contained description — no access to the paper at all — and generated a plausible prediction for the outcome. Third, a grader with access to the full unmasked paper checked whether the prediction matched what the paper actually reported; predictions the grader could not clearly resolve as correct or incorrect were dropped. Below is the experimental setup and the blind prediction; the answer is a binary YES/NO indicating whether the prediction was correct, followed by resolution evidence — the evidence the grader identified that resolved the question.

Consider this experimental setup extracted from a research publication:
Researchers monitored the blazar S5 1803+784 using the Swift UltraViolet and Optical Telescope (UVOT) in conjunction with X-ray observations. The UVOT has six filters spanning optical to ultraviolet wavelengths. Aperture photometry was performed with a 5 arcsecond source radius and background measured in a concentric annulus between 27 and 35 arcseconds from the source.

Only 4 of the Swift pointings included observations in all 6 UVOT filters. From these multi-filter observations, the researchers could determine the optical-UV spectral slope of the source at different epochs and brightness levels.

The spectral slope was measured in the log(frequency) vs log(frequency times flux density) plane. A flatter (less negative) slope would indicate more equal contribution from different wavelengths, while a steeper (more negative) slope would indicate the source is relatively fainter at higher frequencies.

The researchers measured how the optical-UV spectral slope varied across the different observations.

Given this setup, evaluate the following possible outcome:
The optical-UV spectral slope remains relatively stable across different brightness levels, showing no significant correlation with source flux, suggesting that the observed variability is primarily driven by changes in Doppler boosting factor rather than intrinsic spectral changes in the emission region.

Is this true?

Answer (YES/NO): YES